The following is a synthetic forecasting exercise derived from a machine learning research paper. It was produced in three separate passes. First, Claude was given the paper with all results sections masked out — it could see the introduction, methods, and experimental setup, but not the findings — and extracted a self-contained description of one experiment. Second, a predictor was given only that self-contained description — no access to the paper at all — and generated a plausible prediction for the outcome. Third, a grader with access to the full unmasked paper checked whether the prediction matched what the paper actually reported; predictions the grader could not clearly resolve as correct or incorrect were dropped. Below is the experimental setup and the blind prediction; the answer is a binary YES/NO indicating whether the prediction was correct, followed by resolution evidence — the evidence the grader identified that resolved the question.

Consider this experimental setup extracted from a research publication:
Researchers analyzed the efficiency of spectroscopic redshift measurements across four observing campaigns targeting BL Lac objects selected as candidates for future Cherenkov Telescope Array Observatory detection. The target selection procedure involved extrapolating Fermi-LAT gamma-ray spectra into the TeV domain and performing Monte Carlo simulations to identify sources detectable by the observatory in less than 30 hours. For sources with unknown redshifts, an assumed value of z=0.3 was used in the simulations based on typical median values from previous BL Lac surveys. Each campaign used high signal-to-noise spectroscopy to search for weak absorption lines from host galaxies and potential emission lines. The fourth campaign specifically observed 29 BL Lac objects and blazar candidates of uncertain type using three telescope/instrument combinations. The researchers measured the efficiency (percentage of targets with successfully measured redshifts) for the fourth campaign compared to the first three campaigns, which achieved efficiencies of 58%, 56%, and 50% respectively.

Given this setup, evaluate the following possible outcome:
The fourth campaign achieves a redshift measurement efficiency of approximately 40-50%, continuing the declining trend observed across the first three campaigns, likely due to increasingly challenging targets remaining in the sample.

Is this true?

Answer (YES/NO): YES